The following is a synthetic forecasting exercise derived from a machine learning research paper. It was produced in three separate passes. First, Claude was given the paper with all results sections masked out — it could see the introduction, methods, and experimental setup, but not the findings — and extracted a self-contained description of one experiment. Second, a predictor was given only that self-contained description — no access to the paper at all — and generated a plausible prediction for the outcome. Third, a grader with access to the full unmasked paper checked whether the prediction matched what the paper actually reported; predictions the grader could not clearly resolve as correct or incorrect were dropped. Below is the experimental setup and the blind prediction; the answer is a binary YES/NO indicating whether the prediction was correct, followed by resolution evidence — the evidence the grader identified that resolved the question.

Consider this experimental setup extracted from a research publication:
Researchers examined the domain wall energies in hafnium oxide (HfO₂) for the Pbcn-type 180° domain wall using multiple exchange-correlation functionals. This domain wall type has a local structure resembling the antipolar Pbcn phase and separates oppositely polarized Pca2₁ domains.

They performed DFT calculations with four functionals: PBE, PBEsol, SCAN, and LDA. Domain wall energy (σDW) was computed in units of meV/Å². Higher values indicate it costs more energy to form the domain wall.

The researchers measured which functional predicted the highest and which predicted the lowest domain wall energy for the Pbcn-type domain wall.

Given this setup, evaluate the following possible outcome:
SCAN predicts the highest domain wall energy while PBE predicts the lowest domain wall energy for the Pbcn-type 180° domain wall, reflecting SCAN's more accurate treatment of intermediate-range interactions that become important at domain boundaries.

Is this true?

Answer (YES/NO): NO